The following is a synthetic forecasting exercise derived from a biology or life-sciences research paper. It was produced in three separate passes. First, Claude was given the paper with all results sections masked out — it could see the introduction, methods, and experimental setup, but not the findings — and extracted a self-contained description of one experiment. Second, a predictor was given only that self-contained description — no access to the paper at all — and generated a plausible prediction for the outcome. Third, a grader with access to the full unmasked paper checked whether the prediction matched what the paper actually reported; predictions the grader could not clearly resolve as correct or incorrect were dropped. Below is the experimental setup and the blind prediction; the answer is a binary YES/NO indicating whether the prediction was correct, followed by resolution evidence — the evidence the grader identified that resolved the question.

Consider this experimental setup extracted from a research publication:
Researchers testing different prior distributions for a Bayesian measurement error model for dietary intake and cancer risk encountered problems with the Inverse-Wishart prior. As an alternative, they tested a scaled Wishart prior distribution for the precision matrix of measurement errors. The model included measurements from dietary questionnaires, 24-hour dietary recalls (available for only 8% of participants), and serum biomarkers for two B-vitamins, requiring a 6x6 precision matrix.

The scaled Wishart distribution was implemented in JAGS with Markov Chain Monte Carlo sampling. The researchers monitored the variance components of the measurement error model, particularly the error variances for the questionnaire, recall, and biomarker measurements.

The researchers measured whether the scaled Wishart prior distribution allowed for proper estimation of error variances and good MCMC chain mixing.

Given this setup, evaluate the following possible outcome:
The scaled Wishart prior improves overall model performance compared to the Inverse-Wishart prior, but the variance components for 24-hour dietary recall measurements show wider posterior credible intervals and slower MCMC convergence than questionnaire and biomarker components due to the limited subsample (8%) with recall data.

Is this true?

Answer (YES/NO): NO